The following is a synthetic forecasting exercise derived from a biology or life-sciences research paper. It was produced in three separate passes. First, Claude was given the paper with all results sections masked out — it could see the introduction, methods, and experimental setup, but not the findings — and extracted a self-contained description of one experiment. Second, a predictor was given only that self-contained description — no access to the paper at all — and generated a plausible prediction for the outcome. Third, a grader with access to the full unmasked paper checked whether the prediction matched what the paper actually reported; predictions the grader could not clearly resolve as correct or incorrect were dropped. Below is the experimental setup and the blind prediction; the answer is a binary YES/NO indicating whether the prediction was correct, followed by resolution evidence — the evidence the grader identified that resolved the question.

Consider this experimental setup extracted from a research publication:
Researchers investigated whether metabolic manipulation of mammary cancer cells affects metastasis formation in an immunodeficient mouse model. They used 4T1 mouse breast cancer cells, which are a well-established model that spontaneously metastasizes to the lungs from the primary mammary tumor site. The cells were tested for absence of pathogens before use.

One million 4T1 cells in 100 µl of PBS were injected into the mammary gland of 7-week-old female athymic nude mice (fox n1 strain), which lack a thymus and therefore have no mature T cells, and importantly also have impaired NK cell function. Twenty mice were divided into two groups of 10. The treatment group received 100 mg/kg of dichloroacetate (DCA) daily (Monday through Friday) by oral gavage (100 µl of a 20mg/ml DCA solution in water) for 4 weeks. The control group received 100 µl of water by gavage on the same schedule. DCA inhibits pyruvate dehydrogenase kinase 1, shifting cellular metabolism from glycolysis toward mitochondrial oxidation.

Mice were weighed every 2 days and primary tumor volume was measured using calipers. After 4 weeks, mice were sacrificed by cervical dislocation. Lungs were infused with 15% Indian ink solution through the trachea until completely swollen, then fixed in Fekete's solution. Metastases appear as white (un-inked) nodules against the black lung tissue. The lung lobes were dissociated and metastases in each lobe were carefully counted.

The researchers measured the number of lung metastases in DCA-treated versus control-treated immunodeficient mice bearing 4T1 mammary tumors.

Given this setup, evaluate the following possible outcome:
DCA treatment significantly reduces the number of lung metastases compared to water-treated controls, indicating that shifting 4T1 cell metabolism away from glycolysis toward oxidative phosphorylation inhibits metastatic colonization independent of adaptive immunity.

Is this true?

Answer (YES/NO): NO